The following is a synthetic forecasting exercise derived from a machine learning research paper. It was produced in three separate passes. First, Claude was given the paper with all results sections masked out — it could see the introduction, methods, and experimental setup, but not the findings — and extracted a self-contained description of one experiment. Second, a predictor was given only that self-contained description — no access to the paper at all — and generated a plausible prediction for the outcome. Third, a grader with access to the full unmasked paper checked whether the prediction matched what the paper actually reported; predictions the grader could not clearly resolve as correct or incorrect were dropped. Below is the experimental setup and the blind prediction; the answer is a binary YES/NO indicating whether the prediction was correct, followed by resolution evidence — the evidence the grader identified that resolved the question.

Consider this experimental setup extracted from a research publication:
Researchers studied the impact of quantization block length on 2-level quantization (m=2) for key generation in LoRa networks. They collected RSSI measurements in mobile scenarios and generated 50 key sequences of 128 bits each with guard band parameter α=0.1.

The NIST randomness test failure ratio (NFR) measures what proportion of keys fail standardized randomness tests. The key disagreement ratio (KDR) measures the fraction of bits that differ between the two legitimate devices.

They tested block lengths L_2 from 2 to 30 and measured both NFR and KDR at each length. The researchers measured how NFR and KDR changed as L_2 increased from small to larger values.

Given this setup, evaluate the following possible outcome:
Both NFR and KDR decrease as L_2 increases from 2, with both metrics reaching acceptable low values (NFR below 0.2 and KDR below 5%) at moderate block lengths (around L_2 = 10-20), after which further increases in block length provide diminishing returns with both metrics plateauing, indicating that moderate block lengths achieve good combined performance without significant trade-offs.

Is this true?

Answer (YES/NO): NO